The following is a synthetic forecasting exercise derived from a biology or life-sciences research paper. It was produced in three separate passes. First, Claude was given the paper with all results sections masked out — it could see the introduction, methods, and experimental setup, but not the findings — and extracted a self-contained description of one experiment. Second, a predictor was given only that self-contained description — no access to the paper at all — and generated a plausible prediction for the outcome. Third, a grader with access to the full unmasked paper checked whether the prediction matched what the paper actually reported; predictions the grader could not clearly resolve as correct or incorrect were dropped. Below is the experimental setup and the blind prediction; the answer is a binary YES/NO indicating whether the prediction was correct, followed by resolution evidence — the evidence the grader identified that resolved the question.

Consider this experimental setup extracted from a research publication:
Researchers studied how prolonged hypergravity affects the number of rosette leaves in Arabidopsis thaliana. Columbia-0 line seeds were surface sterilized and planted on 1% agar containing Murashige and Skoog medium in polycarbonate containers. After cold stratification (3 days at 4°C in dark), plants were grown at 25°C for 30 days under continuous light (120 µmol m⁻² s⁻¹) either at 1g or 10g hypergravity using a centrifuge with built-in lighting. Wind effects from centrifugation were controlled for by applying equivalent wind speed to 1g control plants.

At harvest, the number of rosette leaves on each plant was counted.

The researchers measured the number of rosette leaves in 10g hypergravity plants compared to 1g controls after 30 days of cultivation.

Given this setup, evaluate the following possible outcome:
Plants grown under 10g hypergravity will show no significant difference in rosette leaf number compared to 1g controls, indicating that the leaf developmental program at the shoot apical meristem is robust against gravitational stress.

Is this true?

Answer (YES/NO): YES